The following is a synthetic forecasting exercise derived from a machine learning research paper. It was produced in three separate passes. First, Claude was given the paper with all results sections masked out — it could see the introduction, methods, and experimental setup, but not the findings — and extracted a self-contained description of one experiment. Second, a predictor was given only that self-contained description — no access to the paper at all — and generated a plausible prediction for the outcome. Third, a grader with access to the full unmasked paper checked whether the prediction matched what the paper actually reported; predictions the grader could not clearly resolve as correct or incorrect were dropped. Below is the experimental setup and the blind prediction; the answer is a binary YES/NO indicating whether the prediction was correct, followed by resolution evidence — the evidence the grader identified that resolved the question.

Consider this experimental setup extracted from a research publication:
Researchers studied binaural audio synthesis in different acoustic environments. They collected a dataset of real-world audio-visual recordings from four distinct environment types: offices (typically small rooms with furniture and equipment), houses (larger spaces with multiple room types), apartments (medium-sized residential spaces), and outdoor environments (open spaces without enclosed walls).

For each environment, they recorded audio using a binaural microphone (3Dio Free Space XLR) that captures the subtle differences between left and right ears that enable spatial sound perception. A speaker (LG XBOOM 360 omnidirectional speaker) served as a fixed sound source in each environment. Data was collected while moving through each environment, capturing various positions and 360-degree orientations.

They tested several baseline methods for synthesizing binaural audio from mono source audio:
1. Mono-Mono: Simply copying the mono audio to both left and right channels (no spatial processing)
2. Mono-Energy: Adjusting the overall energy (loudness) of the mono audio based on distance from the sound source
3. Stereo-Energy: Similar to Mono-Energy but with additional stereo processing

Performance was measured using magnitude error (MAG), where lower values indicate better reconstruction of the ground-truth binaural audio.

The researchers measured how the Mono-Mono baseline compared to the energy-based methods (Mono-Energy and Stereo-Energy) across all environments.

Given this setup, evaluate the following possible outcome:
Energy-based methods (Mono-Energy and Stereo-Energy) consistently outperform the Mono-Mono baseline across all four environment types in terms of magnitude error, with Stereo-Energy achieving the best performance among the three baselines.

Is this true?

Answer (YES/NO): YES